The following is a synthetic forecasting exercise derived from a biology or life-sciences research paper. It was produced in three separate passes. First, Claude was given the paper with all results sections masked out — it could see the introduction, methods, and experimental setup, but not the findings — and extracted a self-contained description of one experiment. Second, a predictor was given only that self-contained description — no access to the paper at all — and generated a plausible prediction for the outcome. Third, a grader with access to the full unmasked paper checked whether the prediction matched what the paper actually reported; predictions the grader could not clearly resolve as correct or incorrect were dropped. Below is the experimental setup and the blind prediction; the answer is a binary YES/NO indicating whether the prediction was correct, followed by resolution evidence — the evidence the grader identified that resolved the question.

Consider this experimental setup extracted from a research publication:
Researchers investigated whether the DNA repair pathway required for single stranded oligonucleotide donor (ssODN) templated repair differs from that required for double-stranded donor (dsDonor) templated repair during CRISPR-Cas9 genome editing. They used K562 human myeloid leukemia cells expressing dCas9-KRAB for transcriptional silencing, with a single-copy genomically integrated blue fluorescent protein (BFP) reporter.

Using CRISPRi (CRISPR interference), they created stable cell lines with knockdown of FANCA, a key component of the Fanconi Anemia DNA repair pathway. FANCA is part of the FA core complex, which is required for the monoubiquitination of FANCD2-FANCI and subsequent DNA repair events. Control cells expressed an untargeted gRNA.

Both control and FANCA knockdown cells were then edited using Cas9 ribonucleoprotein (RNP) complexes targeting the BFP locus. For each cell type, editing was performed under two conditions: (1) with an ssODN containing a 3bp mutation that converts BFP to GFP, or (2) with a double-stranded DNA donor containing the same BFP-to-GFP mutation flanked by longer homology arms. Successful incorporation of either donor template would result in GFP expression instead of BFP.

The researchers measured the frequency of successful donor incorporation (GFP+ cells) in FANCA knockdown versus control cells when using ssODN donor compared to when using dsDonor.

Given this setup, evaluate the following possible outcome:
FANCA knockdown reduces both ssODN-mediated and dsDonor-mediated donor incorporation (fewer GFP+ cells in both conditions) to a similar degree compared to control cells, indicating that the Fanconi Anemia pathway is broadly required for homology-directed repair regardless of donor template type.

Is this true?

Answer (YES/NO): NO